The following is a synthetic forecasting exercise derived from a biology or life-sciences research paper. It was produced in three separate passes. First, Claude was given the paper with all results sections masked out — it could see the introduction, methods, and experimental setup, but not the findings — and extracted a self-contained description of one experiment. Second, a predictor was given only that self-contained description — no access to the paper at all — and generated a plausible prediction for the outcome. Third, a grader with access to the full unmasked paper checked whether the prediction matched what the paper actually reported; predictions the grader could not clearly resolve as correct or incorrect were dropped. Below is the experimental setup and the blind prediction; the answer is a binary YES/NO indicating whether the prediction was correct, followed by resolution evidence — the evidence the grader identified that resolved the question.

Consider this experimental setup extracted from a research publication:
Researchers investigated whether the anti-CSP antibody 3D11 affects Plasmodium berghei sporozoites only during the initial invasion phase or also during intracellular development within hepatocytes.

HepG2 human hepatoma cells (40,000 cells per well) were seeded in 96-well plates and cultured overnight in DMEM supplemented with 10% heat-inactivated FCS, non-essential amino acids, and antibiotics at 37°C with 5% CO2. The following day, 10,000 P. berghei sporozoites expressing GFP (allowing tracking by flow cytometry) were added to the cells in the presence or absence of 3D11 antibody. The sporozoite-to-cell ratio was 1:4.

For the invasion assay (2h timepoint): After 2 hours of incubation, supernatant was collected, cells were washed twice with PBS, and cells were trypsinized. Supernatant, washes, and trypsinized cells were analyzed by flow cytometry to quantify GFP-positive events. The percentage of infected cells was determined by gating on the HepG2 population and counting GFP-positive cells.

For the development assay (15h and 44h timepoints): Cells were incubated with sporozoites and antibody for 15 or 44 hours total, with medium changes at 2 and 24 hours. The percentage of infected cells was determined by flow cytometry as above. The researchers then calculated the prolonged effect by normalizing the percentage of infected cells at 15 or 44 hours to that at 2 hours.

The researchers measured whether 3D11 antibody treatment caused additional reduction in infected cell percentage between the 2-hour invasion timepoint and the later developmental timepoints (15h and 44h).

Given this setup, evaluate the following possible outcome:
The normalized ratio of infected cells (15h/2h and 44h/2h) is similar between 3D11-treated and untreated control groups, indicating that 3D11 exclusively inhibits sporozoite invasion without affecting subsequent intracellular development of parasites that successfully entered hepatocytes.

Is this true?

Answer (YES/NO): NO